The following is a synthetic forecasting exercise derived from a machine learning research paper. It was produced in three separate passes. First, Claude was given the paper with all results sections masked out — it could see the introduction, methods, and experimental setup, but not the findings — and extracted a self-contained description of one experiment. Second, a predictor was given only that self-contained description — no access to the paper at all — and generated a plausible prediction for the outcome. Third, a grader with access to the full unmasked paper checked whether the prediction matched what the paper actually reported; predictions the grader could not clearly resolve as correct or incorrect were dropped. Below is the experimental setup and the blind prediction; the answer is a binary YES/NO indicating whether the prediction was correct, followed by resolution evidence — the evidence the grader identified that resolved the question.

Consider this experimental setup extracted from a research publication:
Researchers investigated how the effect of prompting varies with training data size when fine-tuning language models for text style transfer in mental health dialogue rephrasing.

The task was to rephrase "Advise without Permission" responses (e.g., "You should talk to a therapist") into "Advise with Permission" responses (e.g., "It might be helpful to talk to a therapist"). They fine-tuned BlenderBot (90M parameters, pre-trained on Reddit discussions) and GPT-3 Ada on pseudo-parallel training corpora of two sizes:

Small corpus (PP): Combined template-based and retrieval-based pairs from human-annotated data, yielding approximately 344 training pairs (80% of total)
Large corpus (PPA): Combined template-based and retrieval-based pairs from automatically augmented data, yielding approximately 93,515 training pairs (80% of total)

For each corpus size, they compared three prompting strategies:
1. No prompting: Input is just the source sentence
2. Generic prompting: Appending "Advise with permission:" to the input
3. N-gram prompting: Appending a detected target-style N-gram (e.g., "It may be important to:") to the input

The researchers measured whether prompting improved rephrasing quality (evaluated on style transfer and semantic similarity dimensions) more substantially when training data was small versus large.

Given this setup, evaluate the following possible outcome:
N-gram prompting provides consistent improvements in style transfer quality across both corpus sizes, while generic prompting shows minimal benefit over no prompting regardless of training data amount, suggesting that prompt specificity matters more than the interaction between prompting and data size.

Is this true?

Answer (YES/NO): NO